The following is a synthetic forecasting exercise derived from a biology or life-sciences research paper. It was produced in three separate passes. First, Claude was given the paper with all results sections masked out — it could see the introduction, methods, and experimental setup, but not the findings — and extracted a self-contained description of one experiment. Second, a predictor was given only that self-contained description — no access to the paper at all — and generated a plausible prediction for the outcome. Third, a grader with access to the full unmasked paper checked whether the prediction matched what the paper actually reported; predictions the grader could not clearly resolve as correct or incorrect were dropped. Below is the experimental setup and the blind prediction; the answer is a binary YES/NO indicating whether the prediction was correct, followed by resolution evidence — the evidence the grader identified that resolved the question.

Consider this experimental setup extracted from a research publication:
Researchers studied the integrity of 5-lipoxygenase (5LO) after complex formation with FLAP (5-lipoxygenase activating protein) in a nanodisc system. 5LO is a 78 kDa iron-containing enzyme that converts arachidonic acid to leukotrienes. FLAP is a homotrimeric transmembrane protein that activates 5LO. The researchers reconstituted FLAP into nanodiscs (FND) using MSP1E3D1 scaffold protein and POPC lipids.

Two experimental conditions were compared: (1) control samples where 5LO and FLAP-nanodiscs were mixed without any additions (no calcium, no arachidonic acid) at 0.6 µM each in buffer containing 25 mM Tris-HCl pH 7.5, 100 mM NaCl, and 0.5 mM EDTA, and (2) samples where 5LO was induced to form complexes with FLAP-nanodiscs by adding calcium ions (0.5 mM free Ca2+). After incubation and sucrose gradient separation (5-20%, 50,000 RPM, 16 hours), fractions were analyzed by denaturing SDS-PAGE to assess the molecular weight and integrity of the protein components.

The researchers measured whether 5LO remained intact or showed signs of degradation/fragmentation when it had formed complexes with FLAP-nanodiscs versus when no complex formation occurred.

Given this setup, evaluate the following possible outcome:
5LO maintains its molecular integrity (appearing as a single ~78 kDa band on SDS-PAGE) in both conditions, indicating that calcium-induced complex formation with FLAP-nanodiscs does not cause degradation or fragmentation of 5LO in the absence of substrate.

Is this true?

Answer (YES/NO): NO